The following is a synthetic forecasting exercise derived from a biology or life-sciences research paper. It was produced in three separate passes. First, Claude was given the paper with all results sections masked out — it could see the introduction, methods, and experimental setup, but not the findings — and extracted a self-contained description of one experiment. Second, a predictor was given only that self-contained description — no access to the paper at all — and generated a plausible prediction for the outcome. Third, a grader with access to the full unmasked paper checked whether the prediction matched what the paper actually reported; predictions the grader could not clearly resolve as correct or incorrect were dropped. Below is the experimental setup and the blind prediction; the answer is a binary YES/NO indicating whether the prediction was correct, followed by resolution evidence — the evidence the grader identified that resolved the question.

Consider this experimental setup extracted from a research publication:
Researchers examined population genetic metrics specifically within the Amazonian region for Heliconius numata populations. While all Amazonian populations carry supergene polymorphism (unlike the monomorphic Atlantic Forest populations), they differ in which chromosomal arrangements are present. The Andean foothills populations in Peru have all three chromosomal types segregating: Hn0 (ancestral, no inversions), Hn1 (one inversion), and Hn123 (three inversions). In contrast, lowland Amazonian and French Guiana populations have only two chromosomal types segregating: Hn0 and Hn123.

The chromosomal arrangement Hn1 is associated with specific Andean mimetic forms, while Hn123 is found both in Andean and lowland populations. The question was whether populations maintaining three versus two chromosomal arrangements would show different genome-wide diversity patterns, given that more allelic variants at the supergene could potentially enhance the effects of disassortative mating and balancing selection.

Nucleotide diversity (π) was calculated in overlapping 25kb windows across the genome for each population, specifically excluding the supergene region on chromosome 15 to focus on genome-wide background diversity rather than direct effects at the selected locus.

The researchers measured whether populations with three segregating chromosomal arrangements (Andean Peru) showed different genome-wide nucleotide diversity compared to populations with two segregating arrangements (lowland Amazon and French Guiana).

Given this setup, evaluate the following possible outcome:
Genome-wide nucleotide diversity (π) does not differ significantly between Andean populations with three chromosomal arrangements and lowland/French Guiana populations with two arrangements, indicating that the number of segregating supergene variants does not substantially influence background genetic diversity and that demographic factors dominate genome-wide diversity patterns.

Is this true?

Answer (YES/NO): YES